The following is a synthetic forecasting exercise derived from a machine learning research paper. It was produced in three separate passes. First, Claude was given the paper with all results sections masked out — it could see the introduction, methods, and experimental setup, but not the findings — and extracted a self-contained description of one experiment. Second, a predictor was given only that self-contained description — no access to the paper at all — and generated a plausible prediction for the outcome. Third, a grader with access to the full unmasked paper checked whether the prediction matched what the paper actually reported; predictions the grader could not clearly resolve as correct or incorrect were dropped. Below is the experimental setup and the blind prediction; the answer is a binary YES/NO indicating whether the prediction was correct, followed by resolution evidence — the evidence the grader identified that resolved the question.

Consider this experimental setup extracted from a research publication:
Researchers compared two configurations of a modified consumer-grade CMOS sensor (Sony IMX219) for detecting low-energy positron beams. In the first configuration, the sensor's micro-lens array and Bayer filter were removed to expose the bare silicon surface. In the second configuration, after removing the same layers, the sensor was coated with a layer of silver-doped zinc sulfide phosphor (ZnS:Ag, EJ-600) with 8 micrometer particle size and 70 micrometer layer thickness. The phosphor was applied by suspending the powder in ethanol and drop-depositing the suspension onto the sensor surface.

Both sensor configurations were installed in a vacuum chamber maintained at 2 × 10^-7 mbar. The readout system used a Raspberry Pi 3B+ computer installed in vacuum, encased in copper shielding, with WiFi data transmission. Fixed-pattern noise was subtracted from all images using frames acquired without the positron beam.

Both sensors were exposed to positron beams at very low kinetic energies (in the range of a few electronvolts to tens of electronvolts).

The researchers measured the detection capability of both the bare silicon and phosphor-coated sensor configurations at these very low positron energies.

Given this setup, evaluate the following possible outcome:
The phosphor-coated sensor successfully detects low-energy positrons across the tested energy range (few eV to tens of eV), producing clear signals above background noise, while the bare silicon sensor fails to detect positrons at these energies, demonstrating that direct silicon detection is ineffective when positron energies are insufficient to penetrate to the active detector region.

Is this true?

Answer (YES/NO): YES